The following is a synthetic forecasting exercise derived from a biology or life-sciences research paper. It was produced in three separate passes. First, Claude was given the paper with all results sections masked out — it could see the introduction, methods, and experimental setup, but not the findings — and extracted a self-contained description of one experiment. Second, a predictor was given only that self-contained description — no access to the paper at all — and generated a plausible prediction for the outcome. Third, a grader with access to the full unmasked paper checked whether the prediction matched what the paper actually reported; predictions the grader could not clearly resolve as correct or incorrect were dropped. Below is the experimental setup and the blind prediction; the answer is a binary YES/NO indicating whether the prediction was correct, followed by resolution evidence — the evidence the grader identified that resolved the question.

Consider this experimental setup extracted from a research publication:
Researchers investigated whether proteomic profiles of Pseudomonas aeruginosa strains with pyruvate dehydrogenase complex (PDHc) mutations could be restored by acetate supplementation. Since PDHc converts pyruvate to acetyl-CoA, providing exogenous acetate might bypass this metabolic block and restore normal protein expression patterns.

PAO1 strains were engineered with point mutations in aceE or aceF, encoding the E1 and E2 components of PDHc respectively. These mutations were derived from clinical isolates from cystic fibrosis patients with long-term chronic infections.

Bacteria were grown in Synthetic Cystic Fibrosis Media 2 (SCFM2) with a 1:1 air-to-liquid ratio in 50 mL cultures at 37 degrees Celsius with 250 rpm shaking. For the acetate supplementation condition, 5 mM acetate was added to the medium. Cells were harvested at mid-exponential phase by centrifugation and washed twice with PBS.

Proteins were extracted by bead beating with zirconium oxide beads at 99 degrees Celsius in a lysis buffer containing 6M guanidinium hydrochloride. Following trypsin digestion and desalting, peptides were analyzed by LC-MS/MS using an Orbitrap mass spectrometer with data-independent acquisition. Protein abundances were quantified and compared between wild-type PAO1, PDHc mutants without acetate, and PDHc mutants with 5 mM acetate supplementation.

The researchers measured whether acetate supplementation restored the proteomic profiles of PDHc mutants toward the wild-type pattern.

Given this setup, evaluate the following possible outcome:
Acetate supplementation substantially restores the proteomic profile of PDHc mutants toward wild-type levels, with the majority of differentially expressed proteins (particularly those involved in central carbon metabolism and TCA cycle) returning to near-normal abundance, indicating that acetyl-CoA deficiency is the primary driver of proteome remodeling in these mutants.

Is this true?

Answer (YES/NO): YES